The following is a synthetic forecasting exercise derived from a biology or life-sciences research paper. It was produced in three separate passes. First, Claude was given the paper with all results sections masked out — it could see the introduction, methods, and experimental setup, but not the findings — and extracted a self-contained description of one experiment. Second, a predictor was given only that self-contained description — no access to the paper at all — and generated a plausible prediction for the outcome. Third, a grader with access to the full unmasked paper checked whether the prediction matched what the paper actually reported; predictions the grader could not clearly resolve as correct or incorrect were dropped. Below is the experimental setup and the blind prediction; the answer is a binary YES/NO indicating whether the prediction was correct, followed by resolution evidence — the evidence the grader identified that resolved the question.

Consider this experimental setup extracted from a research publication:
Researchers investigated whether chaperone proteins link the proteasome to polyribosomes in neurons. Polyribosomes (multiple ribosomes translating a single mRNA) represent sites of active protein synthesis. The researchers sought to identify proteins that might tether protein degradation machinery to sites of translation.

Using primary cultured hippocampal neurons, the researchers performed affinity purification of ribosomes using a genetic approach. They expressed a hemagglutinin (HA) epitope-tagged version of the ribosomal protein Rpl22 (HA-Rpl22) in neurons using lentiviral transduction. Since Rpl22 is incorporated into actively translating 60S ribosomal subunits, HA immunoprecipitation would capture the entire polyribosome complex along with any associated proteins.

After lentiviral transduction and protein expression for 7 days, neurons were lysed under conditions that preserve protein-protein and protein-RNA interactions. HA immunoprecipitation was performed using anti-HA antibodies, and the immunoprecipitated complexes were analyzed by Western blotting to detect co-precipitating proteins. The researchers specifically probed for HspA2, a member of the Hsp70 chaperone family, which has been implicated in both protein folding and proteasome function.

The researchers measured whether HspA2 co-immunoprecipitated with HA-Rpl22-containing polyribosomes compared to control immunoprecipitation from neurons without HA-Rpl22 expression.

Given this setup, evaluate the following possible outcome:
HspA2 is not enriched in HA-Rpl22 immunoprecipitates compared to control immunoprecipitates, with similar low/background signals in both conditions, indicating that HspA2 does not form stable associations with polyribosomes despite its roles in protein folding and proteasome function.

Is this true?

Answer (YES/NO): NO